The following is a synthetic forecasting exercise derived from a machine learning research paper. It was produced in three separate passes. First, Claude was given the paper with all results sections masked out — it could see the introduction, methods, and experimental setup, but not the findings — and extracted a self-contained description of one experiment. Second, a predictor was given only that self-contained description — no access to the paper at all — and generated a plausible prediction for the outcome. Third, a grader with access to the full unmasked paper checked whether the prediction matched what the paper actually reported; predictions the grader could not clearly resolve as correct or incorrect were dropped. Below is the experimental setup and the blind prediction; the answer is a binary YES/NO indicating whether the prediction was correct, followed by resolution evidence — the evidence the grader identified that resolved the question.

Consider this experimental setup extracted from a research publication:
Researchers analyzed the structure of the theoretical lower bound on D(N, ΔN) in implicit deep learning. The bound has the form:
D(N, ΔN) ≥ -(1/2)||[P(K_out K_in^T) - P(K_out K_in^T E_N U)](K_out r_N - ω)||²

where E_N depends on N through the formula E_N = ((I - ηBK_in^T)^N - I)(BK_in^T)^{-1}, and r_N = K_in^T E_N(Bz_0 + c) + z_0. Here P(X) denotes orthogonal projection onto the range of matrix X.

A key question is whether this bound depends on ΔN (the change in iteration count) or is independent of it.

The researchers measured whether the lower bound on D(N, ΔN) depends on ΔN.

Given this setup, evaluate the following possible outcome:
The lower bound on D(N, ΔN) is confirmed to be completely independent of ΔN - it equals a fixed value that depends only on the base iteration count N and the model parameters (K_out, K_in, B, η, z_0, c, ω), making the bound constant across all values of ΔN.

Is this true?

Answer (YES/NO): YES